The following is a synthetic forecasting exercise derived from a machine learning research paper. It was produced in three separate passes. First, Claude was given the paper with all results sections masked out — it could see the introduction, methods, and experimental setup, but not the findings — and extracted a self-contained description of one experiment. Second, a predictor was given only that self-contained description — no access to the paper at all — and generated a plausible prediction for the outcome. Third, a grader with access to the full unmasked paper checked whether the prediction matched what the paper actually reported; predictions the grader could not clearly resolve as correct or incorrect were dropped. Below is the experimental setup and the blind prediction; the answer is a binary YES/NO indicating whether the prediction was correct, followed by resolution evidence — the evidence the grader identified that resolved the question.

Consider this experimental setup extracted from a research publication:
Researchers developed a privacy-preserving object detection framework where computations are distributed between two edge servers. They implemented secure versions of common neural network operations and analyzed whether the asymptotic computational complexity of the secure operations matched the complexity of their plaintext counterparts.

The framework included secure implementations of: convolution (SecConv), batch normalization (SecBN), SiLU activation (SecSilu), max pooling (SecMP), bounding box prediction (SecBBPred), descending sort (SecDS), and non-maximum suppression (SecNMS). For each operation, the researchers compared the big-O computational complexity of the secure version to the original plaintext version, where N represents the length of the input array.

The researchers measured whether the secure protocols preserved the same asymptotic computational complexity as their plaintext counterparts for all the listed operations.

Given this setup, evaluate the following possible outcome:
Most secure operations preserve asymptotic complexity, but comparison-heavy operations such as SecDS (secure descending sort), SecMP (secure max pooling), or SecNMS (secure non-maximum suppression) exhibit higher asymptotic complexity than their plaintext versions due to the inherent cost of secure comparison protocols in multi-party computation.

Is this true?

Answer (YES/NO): NO